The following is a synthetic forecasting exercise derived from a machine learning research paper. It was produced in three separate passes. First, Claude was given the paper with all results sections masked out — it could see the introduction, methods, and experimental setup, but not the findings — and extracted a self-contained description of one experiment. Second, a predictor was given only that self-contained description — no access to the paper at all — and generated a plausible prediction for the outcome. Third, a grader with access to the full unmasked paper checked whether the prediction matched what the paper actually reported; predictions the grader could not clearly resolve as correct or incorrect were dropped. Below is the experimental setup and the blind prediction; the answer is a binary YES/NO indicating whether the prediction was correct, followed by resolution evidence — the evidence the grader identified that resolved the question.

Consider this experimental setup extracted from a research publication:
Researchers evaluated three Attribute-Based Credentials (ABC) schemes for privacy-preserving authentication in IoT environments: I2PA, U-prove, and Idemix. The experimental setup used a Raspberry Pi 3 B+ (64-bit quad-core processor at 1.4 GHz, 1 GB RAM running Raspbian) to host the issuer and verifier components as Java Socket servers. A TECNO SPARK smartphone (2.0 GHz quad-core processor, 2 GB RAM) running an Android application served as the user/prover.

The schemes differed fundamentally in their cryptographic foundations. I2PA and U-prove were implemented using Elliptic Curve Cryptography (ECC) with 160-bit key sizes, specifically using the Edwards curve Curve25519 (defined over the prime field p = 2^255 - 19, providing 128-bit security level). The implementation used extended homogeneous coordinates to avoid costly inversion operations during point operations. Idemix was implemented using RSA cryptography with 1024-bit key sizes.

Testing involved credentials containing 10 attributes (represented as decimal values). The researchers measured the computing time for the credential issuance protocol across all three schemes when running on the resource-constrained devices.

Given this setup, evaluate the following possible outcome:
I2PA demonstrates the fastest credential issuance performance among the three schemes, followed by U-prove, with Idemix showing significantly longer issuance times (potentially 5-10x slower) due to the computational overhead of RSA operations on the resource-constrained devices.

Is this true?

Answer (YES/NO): NO